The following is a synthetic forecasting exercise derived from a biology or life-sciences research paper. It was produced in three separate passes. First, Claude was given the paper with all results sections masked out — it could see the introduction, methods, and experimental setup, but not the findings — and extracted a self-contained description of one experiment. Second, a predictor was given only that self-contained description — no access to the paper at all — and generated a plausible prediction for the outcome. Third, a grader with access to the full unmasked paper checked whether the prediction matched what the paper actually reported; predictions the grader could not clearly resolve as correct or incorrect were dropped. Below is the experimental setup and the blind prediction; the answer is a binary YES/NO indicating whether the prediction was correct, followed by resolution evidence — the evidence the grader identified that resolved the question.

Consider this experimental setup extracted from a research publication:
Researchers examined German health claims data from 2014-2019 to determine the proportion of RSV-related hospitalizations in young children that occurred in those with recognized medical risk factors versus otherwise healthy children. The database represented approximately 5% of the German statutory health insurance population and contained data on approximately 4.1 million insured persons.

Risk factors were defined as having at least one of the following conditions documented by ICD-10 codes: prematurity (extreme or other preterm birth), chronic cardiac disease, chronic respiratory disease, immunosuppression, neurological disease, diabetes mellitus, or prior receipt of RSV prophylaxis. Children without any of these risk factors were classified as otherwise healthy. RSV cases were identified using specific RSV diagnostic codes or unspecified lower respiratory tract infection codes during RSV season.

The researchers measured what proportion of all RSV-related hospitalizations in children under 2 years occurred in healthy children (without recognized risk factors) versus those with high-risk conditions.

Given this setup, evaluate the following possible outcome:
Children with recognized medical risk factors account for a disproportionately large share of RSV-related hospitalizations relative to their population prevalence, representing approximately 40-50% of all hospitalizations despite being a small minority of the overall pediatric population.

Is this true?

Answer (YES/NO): NO